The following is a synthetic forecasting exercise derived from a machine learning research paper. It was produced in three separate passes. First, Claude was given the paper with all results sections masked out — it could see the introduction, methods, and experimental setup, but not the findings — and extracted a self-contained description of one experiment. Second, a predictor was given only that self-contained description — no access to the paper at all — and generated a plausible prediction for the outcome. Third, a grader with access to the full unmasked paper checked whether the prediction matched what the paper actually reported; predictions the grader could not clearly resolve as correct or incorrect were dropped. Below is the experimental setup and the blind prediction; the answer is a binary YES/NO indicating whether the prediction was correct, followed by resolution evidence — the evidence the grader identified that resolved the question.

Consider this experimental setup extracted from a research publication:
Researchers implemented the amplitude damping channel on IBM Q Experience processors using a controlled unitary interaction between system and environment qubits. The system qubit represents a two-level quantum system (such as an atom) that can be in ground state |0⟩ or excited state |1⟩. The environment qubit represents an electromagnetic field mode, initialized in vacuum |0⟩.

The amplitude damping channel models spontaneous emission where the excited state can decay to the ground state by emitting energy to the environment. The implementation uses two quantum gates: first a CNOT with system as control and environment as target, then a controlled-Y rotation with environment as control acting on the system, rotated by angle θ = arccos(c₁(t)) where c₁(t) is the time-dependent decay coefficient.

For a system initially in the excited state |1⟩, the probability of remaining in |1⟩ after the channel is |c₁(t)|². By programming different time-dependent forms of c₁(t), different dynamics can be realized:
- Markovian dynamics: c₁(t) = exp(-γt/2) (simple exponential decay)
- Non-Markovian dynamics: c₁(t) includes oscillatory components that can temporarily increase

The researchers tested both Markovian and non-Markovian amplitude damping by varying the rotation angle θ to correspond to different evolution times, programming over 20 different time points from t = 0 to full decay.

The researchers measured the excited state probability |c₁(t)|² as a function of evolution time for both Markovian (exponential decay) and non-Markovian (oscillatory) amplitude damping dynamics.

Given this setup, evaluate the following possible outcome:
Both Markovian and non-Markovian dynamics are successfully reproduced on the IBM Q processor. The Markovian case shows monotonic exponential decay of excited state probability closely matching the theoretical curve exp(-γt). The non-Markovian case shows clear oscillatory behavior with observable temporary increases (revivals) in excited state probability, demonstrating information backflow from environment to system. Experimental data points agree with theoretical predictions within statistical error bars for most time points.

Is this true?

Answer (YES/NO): YES